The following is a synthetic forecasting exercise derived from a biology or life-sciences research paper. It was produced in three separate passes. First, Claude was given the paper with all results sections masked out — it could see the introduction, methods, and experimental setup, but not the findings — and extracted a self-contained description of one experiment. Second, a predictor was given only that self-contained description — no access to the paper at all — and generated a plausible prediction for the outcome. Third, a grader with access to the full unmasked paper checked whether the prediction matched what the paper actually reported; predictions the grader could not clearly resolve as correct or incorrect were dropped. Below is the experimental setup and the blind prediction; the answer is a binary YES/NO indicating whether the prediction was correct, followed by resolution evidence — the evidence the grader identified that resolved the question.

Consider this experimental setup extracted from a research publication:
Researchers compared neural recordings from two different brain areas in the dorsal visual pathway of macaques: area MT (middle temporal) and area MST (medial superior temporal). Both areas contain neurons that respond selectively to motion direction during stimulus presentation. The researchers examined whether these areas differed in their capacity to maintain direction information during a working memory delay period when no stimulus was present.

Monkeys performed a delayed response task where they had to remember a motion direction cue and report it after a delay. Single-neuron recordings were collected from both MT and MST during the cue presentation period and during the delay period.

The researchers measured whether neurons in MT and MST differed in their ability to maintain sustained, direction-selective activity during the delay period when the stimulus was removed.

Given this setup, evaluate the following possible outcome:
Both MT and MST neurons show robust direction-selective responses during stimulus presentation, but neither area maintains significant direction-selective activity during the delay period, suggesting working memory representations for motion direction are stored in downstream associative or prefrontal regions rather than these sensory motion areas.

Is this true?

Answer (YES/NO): NO